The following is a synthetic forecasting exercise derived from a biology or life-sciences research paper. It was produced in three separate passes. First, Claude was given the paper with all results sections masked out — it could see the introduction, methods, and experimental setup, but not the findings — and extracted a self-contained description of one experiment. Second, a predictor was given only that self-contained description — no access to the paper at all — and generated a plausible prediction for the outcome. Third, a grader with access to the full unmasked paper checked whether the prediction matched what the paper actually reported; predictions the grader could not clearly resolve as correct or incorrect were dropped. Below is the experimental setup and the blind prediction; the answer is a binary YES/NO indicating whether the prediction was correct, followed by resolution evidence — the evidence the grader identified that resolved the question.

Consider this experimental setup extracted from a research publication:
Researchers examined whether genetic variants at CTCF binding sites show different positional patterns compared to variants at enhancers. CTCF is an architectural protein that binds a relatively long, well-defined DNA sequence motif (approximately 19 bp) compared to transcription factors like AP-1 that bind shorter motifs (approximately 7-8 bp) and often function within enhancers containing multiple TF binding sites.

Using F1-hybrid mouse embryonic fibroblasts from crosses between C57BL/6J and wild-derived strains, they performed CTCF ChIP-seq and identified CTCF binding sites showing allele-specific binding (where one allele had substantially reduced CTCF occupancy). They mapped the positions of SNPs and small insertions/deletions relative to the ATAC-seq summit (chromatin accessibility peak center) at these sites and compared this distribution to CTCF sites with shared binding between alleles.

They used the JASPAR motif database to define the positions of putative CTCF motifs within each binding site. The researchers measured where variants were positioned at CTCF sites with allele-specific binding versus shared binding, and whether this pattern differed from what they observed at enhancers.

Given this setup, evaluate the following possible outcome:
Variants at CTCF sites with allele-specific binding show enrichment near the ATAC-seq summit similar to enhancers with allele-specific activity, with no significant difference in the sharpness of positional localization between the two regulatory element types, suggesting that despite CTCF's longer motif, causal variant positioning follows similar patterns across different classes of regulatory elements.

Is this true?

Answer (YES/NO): NO